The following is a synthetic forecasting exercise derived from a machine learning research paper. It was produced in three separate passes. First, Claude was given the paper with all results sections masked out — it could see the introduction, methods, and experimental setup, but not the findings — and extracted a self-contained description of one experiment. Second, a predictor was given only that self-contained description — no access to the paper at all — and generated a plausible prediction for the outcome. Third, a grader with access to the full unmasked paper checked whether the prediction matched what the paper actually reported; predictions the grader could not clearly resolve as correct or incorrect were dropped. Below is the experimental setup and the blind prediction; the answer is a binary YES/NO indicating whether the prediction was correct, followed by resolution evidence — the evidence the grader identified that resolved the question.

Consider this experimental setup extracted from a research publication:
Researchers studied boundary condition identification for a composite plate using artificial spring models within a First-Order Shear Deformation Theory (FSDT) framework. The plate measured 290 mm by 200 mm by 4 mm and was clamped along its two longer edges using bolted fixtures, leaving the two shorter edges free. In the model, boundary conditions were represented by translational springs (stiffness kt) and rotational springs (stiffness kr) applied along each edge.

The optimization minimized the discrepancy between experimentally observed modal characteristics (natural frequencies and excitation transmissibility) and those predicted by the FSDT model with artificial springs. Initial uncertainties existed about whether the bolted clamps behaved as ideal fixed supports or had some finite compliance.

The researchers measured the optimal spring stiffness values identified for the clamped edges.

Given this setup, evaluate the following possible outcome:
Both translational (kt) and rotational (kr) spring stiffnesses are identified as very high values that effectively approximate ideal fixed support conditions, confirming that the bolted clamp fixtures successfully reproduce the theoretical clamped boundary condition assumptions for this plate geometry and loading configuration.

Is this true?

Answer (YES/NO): NO